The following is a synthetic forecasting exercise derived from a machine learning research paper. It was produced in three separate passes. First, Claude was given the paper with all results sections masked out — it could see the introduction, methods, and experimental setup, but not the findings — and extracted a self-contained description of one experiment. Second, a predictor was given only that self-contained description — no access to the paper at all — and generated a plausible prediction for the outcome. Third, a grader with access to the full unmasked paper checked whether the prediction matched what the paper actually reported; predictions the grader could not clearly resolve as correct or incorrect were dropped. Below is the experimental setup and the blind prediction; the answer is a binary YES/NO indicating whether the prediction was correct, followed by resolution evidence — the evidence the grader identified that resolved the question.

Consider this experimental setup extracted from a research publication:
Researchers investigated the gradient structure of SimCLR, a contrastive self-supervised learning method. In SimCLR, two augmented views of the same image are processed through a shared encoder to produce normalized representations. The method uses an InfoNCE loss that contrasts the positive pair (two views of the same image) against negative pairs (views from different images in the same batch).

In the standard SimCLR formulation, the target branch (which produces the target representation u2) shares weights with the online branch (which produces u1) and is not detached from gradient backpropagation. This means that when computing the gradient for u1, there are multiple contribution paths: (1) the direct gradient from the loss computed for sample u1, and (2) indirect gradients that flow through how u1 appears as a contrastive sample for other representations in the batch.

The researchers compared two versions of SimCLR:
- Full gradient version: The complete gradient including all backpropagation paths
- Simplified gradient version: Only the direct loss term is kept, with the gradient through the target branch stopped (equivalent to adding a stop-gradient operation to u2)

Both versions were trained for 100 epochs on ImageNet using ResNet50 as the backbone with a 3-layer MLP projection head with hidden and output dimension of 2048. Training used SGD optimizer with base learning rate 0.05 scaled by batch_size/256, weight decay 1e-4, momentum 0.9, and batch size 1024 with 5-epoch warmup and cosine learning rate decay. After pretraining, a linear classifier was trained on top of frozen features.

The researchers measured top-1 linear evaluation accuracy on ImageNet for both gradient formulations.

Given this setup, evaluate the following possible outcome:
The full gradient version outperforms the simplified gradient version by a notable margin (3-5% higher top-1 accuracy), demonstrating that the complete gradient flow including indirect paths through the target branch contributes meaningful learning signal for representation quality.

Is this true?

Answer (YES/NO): NO